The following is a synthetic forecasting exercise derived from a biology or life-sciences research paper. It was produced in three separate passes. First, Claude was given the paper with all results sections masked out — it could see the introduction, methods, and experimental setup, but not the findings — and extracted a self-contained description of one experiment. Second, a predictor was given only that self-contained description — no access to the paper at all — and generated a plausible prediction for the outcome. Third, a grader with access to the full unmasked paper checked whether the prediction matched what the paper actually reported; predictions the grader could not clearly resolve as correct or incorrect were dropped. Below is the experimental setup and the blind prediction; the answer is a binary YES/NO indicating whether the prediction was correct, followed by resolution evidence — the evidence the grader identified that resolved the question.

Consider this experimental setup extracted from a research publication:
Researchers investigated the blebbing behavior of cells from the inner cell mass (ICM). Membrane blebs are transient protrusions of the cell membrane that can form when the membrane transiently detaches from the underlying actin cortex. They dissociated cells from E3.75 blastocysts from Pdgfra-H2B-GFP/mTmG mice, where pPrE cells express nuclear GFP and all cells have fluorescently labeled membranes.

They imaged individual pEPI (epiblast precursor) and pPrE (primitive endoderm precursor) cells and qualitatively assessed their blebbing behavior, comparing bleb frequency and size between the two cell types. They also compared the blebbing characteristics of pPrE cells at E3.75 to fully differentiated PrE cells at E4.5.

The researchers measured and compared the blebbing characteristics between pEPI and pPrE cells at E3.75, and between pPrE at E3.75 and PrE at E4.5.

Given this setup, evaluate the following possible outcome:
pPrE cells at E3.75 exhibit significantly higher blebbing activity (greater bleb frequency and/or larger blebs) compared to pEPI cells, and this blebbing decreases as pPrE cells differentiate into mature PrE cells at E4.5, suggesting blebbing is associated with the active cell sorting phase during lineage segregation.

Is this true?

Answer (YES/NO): YES